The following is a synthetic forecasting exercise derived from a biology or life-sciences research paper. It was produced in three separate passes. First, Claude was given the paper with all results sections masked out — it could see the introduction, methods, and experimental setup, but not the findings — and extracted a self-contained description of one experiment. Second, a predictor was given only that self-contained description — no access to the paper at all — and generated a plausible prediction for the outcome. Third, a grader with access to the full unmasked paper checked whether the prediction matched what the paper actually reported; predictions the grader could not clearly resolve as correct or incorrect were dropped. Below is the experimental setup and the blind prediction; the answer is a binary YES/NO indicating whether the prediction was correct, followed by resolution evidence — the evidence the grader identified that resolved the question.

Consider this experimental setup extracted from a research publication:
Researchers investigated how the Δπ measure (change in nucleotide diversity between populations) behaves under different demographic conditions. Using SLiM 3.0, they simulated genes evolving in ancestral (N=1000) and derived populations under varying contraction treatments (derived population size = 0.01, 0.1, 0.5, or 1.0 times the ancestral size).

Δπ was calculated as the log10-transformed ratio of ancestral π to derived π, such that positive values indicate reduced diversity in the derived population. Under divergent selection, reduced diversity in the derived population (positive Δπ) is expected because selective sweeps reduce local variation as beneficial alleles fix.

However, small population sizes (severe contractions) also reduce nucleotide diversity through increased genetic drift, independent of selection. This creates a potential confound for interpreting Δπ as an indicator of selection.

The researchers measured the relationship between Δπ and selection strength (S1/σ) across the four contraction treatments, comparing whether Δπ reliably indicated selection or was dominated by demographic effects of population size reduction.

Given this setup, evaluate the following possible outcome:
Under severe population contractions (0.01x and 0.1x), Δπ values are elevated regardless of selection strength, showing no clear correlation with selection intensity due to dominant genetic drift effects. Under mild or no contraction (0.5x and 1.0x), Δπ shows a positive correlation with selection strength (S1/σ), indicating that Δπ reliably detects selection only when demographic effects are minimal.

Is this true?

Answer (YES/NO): YES